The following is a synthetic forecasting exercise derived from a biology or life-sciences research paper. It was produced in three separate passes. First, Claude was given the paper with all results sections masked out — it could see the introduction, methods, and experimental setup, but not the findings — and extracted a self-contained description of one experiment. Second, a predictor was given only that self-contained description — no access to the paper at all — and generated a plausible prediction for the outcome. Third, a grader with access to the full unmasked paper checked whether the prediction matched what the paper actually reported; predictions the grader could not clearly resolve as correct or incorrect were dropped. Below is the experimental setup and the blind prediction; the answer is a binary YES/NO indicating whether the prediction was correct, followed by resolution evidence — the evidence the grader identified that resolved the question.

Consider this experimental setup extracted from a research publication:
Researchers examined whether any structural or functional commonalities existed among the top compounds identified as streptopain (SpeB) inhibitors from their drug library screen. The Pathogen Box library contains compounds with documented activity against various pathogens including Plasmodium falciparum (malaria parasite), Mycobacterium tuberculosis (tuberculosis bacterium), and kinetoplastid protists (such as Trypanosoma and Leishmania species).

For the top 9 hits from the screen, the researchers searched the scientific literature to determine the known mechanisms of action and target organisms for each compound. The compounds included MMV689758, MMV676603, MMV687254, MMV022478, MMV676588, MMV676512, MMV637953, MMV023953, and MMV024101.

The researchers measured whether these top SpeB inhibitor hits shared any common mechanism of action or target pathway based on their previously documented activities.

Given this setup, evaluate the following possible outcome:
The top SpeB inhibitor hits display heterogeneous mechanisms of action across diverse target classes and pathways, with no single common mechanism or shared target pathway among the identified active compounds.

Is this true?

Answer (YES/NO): YES